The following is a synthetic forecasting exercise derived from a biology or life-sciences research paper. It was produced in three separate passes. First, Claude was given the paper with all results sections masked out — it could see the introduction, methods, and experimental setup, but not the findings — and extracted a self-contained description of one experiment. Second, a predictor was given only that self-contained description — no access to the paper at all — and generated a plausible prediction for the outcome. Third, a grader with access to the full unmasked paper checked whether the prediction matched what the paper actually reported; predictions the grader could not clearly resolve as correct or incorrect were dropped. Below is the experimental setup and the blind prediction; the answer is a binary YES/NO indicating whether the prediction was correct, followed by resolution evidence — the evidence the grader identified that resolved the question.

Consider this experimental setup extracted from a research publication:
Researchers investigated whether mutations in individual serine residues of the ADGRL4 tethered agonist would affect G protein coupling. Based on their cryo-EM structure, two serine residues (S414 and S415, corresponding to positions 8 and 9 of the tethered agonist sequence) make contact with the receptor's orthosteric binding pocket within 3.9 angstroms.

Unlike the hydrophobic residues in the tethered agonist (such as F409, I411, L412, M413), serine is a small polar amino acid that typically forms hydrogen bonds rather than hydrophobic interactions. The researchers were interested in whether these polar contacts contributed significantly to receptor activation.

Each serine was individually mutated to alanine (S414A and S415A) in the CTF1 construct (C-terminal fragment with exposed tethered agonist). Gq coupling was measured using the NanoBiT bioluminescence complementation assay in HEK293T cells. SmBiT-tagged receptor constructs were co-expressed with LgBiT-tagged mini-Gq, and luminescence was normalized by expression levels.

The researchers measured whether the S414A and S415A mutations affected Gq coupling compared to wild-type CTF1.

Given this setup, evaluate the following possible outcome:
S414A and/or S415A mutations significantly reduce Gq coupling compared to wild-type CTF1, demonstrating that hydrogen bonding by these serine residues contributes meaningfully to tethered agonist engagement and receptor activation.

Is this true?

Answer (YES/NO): YES